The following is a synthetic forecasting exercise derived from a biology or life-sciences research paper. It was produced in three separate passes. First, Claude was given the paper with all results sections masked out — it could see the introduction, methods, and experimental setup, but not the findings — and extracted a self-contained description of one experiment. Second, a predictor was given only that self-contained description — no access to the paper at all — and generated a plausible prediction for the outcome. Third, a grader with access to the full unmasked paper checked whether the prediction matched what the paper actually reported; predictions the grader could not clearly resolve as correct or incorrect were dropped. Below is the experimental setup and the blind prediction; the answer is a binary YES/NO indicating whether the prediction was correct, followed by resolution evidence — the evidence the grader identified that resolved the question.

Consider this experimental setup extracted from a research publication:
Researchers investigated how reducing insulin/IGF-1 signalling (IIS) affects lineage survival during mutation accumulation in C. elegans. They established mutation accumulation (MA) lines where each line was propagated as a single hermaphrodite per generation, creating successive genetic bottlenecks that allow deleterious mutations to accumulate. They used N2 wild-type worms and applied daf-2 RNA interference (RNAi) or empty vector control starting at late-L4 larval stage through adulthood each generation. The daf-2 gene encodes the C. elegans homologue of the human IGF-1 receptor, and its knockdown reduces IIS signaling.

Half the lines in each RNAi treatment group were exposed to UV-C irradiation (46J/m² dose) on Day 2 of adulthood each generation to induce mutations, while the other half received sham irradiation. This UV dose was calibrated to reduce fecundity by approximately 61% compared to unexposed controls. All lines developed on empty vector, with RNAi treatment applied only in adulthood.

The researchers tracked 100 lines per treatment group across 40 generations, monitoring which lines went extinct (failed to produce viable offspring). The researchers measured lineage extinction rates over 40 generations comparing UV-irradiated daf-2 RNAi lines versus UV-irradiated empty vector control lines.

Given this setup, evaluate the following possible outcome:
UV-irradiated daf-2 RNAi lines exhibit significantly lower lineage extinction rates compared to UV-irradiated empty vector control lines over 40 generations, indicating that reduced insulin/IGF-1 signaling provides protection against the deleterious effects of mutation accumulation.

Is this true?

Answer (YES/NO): YES